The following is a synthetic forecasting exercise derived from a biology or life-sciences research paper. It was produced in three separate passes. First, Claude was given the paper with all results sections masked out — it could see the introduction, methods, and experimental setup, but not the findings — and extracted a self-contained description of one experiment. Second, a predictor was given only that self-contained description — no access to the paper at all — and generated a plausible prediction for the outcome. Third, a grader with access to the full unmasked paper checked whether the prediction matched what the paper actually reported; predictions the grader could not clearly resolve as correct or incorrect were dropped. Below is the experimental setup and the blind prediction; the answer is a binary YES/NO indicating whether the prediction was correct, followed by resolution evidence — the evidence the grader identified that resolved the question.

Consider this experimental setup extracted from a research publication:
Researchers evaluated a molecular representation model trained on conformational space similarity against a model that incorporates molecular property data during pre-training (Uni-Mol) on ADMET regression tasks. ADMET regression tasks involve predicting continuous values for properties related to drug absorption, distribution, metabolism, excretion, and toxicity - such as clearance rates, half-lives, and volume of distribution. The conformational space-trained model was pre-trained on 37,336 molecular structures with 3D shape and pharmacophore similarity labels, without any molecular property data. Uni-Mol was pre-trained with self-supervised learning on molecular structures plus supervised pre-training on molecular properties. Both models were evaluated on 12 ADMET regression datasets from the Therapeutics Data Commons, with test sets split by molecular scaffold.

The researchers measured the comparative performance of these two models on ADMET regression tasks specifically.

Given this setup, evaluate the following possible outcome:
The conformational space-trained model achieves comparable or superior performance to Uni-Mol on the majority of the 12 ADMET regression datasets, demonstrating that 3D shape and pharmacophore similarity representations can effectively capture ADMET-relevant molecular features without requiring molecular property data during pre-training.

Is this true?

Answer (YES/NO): NO